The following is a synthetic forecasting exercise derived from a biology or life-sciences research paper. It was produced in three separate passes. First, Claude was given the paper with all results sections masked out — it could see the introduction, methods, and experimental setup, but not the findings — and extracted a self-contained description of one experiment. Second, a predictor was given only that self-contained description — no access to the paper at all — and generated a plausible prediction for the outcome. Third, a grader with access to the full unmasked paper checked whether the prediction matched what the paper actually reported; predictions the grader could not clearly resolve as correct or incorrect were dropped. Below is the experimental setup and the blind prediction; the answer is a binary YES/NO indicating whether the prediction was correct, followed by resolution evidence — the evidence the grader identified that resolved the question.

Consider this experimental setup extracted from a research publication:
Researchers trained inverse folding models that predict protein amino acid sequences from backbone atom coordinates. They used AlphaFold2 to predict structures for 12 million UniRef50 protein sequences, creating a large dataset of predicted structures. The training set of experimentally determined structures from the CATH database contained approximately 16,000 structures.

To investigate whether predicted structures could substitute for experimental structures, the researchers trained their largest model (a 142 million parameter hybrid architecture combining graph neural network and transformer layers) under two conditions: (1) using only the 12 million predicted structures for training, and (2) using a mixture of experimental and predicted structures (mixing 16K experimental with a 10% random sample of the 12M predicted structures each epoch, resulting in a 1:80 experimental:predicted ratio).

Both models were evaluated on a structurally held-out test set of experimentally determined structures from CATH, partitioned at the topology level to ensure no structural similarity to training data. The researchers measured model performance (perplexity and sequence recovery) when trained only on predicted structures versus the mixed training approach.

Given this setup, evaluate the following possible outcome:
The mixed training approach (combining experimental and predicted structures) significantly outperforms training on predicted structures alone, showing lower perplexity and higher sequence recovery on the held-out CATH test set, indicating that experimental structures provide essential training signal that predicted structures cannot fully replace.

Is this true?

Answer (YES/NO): YES